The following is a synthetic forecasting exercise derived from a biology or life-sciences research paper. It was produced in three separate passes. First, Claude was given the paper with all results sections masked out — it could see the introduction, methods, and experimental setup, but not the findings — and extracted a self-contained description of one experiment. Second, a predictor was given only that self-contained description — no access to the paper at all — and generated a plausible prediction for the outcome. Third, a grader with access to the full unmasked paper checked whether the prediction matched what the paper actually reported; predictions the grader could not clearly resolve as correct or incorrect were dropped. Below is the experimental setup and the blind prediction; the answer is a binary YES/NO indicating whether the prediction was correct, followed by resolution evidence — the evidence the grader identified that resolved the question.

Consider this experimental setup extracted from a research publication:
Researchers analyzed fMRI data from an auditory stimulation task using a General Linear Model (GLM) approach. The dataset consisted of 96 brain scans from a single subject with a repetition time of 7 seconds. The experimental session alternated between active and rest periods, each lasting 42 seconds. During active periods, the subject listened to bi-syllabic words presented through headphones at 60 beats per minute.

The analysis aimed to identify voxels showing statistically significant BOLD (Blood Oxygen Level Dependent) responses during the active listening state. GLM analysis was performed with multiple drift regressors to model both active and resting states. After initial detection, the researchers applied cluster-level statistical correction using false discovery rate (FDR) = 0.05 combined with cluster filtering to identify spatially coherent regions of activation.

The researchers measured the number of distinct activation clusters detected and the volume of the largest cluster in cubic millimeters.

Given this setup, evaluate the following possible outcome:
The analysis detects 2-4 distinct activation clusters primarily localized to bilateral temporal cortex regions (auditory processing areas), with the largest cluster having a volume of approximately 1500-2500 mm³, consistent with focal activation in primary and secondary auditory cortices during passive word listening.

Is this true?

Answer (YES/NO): NO